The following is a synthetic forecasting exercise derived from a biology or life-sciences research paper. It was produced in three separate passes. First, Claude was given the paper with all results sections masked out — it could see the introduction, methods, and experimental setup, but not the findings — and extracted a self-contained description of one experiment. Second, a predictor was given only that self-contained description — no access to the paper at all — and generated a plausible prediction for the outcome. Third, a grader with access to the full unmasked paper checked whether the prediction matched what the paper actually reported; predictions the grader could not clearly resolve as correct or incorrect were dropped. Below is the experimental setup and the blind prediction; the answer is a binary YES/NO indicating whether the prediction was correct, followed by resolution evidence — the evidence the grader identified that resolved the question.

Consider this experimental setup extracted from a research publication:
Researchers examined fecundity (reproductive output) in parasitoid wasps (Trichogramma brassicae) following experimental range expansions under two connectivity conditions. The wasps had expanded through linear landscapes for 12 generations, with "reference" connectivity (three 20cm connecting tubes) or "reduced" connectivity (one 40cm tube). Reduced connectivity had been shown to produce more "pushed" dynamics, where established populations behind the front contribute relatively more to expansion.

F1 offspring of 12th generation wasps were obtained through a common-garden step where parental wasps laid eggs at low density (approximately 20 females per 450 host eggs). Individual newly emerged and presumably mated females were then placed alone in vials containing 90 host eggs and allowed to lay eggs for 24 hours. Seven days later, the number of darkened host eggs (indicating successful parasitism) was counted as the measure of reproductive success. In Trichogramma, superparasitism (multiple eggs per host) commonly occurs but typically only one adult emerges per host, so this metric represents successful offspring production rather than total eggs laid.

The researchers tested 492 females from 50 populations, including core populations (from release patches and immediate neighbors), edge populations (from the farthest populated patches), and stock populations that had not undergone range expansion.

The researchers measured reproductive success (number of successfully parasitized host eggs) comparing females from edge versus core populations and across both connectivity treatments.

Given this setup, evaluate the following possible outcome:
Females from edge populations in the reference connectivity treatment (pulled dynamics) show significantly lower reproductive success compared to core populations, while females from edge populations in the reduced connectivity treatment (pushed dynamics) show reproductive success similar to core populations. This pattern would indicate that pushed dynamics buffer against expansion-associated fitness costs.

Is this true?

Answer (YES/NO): NO